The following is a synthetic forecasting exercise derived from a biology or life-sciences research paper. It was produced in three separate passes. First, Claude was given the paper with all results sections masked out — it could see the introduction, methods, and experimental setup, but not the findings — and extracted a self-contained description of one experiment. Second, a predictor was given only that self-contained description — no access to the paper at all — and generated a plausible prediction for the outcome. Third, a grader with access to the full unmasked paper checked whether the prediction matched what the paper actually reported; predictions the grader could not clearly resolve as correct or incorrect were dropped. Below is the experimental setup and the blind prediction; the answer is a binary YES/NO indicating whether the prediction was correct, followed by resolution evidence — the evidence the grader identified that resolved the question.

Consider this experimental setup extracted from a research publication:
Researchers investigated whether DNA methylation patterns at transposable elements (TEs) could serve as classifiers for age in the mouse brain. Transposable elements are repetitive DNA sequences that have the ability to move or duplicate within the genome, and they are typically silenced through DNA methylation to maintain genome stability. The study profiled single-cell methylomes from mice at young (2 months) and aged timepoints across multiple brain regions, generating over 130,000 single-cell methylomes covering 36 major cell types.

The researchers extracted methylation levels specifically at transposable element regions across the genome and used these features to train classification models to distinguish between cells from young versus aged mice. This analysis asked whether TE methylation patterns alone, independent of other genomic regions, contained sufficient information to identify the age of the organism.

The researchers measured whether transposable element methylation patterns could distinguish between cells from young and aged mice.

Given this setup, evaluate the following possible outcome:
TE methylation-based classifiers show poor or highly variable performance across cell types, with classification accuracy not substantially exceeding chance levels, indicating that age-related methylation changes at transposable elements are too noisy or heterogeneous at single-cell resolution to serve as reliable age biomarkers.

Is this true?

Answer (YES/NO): NO